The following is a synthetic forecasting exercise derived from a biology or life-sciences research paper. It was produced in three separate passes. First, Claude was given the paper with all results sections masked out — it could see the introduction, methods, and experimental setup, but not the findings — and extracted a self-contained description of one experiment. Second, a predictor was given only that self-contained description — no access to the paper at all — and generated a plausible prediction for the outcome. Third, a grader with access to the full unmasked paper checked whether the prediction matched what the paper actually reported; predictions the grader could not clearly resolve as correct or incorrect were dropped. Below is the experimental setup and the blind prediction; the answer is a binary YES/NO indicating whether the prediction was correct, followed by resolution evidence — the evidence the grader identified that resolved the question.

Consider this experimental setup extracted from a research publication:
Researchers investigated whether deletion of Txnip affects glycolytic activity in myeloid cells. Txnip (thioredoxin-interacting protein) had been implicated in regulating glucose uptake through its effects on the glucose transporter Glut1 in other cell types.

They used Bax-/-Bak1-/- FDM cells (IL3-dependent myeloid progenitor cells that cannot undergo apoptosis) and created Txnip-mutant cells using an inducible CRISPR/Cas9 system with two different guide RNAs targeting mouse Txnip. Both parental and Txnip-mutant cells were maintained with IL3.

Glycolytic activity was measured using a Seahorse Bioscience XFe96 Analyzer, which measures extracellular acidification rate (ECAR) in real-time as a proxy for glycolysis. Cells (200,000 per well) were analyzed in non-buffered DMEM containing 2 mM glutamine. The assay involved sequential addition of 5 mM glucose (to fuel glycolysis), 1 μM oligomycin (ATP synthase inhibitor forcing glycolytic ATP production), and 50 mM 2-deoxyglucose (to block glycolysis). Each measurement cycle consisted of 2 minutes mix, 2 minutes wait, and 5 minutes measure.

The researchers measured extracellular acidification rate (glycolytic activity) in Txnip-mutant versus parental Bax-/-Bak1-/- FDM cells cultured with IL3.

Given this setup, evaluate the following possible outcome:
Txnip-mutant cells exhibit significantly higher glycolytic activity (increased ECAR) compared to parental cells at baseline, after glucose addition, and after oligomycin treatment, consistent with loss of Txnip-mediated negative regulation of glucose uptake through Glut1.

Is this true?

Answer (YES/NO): NO